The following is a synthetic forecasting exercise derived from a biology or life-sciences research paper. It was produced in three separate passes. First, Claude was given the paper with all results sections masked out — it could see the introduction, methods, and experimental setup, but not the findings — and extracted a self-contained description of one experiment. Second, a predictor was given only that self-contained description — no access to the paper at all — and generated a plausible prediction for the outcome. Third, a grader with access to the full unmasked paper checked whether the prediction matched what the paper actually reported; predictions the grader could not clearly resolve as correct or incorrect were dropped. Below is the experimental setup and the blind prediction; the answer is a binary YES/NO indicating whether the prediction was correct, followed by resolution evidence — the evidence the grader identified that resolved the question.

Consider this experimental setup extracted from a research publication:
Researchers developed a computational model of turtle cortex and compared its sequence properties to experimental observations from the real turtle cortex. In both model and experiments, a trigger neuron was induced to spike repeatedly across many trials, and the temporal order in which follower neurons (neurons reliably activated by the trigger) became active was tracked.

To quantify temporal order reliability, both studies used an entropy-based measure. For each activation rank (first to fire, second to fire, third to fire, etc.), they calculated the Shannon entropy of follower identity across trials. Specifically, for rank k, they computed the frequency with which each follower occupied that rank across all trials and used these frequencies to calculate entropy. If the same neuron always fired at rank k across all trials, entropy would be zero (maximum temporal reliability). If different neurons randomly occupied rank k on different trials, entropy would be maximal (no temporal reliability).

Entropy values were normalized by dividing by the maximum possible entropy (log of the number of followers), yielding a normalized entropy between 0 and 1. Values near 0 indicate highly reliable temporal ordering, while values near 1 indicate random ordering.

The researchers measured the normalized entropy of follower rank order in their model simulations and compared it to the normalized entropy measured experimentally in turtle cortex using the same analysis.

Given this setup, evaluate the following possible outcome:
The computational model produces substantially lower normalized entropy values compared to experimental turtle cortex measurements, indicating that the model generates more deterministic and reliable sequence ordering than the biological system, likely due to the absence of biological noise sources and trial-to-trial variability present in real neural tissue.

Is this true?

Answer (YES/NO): NO